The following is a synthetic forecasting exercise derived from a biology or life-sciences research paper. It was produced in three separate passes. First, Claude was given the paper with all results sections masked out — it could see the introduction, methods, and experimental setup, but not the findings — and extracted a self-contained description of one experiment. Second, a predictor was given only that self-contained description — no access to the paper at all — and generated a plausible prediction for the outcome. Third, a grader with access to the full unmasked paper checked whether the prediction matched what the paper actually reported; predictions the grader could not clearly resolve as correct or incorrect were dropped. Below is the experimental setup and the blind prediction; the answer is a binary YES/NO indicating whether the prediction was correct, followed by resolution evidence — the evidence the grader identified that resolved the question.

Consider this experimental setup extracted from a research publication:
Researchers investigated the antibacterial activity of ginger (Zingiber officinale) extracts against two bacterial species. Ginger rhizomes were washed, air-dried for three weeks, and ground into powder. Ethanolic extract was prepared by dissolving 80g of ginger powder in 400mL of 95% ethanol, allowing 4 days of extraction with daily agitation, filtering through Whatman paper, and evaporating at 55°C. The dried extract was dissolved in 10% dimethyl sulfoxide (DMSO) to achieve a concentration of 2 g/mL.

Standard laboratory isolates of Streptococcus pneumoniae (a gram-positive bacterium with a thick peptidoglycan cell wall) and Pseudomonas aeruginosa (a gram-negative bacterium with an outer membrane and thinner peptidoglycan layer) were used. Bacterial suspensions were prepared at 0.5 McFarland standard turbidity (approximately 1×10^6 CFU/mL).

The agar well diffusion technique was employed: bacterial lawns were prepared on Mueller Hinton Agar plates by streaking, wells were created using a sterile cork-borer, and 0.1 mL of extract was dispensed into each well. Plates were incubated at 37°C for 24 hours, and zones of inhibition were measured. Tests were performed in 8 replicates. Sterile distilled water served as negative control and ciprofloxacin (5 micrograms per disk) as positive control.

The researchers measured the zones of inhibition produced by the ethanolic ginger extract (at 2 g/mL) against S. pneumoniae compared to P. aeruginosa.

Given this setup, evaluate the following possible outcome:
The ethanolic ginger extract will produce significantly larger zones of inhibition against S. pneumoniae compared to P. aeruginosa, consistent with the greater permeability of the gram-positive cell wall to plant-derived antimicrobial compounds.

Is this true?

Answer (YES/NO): YES